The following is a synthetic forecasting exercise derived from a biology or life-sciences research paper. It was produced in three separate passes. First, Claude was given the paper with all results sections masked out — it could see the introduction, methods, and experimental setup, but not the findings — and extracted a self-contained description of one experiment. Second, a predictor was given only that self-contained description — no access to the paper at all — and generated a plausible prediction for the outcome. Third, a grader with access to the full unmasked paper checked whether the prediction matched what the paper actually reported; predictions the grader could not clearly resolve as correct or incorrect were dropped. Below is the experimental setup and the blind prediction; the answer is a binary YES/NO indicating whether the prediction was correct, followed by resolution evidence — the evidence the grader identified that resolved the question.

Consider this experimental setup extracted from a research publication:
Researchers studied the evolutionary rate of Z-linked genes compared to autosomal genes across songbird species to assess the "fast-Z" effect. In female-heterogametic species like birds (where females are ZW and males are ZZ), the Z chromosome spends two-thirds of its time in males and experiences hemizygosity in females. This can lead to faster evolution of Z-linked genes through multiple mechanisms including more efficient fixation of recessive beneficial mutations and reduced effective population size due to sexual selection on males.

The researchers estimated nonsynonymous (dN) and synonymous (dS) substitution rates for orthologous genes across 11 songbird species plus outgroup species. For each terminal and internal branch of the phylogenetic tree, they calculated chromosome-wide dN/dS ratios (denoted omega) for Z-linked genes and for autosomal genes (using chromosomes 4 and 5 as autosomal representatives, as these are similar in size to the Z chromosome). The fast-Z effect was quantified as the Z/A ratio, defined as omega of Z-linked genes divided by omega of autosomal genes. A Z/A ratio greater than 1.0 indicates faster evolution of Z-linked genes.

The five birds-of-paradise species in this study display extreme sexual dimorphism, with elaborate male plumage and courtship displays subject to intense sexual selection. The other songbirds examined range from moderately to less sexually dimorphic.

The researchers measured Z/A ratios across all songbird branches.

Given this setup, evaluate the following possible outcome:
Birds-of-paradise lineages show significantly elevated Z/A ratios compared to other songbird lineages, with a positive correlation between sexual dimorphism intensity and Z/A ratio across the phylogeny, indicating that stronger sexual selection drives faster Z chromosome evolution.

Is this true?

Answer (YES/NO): NO